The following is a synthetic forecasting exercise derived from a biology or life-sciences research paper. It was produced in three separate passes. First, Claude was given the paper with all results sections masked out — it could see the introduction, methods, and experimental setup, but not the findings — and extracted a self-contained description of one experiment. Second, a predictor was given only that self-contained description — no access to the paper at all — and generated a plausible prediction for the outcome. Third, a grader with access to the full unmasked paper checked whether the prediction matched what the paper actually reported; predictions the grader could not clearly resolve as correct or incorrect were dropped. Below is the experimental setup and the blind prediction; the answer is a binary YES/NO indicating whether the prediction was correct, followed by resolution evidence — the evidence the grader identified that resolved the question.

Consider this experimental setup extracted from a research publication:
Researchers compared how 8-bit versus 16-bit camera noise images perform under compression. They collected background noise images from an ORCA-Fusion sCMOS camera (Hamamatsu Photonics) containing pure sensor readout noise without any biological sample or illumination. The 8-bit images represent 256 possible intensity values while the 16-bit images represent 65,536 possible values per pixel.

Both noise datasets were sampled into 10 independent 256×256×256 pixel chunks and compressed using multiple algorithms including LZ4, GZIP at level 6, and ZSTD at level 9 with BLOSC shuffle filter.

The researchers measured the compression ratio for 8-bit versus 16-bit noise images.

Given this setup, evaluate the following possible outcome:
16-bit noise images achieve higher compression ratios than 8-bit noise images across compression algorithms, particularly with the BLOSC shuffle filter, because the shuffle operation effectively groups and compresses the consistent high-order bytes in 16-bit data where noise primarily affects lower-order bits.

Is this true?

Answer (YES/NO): YES